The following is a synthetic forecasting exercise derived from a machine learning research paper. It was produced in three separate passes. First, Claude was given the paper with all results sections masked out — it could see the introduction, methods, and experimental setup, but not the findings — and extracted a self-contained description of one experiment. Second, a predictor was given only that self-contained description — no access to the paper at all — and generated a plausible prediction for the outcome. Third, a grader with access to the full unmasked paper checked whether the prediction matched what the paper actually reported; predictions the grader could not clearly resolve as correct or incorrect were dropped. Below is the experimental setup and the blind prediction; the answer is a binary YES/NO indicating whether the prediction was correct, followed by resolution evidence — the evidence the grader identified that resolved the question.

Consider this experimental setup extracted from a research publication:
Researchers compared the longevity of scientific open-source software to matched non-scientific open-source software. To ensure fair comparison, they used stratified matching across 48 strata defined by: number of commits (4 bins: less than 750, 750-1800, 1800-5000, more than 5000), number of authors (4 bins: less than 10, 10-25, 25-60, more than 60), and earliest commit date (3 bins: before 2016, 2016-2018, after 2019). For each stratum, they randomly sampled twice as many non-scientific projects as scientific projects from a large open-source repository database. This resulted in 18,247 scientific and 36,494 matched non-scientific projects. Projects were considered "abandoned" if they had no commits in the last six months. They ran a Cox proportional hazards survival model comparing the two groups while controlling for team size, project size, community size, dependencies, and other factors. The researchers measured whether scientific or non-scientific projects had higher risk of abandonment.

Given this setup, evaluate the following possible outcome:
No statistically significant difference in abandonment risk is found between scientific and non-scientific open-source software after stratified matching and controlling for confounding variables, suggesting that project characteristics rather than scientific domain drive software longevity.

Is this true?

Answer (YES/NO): NO